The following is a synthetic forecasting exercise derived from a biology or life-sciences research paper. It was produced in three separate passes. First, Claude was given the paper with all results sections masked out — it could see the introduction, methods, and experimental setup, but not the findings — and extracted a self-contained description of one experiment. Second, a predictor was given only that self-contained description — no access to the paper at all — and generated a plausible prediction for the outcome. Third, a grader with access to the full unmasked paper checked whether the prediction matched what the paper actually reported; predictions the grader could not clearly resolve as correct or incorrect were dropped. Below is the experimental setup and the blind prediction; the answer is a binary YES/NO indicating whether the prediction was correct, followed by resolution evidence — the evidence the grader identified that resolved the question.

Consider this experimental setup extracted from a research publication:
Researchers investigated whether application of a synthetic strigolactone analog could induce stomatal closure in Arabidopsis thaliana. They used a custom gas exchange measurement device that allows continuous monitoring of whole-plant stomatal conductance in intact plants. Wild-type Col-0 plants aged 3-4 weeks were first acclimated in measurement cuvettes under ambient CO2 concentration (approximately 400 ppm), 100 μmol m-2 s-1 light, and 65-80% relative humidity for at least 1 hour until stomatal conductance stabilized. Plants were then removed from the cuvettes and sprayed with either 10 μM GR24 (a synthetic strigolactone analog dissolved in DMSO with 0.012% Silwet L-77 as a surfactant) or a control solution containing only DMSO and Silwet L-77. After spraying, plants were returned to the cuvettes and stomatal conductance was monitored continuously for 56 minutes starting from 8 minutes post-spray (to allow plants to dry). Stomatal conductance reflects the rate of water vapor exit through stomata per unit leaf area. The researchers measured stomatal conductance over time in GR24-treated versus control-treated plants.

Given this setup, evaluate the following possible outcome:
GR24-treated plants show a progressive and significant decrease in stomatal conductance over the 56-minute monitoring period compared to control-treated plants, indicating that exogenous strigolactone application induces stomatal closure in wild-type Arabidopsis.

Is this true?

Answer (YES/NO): NO